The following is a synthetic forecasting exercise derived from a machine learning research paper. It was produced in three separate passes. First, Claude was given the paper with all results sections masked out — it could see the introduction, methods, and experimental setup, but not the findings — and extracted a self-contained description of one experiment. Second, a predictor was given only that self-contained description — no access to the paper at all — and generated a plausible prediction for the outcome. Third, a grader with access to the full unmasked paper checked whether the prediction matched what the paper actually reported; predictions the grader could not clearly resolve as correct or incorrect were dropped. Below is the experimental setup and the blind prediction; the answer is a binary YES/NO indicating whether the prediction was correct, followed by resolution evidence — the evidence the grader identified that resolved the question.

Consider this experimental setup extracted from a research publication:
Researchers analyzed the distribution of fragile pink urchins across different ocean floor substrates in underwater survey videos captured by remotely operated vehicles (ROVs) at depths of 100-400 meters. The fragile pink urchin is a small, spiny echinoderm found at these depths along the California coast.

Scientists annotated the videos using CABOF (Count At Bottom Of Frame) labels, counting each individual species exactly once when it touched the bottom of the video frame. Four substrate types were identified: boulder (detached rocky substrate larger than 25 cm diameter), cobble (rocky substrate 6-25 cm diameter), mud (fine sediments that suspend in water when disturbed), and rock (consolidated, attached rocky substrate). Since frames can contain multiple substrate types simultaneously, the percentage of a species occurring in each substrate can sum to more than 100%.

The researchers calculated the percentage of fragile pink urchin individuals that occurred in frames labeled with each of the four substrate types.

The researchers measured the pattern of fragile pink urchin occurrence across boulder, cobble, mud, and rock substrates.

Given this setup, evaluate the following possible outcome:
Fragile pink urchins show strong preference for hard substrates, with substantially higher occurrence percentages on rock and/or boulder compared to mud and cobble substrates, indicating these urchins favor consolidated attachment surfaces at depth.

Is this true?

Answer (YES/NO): NO